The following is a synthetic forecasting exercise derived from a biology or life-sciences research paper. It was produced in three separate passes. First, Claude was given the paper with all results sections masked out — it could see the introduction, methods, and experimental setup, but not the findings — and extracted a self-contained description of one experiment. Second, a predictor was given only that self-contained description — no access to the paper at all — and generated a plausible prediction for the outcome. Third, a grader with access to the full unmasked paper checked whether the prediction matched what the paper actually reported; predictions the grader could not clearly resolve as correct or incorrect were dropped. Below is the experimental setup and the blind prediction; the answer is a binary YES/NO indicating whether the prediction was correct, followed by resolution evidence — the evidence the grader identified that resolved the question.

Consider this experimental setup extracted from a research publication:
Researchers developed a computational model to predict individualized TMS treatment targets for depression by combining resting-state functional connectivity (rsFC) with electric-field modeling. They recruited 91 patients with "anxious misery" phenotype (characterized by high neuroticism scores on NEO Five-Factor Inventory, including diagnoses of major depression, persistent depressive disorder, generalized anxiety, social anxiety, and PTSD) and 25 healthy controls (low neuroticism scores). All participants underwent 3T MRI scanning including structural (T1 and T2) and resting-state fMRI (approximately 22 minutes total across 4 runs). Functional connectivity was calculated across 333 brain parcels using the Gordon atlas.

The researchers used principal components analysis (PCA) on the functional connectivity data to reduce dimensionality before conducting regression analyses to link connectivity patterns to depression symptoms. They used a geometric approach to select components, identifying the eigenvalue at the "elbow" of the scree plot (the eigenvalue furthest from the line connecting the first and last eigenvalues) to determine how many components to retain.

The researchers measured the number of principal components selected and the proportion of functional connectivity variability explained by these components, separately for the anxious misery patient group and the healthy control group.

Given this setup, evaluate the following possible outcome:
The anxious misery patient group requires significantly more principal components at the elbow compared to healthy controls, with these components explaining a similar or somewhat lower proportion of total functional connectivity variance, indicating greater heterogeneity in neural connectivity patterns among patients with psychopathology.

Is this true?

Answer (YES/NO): YES